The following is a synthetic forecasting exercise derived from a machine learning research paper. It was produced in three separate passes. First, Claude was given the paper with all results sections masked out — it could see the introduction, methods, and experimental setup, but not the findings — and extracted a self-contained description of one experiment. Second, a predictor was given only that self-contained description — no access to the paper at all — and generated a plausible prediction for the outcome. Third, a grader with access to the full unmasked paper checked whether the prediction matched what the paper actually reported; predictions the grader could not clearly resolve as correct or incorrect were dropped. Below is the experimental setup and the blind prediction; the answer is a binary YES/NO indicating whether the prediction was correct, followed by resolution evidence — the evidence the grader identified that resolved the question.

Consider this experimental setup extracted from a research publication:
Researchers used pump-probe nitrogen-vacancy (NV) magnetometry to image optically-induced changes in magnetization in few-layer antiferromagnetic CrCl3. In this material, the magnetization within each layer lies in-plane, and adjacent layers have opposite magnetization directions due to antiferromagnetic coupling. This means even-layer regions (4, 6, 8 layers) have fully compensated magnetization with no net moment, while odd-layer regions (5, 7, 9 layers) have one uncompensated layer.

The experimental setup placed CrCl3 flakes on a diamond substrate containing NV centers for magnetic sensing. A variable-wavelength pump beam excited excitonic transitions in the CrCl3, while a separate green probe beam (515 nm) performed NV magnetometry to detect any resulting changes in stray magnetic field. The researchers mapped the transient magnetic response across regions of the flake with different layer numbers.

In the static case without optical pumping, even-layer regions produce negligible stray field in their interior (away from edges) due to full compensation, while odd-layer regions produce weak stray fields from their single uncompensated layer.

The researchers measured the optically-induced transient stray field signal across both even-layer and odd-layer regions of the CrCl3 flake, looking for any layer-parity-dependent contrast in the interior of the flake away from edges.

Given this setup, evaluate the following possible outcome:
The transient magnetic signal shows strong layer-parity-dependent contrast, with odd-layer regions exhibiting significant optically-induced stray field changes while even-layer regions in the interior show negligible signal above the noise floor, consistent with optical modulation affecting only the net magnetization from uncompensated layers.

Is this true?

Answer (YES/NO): YES